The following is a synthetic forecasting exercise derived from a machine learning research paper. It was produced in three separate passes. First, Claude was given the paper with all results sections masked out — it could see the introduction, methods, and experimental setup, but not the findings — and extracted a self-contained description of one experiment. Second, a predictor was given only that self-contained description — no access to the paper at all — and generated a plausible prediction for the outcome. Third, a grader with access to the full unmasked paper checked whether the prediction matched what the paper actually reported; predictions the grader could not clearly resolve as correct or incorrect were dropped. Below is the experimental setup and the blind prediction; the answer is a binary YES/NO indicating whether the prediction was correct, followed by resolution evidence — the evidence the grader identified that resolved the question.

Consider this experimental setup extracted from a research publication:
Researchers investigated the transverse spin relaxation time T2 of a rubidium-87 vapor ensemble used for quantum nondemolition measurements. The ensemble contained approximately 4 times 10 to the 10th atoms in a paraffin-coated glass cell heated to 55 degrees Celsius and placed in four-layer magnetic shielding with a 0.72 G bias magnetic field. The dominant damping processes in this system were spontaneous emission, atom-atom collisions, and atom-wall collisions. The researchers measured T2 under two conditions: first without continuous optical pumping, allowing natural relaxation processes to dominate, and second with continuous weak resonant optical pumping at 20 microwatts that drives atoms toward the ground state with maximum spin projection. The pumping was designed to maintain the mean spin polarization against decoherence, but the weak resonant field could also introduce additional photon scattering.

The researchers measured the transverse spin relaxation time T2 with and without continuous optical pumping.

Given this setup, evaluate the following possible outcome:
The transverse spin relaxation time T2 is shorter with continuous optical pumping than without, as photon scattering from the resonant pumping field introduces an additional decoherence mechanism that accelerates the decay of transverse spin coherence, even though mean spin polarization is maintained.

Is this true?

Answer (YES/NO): YES